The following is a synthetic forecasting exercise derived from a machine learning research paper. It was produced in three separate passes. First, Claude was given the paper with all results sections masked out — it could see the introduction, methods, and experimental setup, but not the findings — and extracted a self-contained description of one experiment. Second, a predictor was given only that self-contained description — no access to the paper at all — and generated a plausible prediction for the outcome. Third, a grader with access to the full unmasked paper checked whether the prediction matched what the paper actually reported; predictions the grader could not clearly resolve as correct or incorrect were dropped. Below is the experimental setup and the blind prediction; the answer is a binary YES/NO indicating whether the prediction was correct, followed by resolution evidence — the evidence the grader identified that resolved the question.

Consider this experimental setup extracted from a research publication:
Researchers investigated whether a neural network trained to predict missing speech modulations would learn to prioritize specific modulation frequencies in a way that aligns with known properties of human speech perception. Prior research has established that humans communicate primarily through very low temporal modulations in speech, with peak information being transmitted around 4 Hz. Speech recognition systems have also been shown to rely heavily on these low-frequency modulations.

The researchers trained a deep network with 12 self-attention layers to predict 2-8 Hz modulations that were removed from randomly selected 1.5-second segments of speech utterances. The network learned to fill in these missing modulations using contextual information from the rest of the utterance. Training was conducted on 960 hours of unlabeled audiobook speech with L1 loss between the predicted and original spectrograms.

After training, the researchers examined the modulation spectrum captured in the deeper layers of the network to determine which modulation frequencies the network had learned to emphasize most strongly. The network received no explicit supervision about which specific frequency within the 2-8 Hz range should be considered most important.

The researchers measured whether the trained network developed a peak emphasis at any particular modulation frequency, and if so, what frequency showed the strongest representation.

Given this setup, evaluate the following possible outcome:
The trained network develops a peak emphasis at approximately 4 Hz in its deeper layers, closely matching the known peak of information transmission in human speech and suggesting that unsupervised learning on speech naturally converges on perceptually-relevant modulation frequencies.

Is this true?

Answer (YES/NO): YES